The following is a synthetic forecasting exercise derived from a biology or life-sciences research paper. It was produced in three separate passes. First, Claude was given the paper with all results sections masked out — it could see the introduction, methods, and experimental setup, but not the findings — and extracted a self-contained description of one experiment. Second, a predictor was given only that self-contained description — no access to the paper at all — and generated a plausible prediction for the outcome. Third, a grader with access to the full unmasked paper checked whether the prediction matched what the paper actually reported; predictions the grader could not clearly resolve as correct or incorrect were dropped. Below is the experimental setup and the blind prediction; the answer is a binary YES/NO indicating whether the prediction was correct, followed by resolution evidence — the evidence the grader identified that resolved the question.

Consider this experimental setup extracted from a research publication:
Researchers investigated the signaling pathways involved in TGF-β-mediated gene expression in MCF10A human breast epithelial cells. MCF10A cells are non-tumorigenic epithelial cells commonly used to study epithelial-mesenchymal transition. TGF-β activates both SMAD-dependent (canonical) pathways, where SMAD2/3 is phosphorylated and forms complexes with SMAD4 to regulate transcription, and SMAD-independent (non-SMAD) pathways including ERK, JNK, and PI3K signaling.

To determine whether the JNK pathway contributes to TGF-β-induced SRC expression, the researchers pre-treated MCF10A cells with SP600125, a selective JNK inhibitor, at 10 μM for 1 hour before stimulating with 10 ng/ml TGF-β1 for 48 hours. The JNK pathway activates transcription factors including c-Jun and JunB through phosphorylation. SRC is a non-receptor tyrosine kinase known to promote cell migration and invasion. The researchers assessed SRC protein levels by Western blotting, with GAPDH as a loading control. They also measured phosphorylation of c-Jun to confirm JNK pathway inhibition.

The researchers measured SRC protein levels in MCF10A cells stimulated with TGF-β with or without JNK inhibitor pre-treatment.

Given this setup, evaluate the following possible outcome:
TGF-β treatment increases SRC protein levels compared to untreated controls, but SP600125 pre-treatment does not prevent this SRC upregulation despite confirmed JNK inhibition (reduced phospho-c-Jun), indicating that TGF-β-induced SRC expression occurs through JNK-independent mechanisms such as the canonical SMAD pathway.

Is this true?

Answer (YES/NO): NO